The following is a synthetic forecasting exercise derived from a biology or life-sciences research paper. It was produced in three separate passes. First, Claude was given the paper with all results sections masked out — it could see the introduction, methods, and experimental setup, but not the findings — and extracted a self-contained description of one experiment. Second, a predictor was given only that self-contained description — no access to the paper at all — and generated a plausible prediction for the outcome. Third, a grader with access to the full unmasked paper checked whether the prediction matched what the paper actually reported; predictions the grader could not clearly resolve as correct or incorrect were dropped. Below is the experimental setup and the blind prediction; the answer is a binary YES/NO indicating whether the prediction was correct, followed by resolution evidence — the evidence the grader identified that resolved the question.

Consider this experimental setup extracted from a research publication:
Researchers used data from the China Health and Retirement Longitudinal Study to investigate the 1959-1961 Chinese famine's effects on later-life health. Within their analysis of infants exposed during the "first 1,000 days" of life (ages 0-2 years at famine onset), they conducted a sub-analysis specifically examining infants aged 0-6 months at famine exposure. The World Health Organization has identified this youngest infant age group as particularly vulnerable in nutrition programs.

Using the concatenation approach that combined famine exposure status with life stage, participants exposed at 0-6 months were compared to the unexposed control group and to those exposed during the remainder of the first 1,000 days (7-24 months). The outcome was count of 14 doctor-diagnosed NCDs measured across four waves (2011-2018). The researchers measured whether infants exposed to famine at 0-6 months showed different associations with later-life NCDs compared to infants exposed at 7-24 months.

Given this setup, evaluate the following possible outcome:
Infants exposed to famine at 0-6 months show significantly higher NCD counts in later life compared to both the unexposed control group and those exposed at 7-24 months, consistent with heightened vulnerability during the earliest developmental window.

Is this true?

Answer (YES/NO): NO